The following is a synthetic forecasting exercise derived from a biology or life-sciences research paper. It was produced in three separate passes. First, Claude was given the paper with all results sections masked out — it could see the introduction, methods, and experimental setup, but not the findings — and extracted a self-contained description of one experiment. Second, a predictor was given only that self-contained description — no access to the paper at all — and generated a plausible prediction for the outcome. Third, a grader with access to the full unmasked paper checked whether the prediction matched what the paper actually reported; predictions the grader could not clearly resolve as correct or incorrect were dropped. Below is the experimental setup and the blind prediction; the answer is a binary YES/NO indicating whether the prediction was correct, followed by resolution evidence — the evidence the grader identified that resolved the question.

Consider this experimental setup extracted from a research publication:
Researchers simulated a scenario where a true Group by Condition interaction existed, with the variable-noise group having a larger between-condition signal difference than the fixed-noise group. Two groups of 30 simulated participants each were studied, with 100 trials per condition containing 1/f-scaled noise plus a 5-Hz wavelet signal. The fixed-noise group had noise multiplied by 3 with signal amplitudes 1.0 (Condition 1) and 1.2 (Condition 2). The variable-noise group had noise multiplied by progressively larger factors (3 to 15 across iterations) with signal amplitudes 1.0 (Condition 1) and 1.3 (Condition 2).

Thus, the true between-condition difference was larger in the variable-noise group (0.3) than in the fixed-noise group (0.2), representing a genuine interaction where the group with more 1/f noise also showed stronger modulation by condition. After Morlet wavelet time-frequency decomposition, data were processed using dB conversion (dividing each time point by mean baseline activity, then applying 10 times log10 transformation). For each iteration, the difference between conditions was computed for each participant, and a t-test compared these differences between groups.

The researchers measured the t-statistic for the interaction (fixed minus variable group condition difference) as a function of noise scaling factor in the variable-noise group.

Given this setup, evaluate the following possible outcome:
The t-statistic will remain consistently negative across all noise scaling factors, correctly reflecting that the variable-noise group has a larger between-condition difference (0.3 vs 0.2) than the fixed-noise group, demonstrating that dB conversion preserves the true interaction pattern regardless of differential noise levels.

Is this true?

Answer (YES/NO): NO